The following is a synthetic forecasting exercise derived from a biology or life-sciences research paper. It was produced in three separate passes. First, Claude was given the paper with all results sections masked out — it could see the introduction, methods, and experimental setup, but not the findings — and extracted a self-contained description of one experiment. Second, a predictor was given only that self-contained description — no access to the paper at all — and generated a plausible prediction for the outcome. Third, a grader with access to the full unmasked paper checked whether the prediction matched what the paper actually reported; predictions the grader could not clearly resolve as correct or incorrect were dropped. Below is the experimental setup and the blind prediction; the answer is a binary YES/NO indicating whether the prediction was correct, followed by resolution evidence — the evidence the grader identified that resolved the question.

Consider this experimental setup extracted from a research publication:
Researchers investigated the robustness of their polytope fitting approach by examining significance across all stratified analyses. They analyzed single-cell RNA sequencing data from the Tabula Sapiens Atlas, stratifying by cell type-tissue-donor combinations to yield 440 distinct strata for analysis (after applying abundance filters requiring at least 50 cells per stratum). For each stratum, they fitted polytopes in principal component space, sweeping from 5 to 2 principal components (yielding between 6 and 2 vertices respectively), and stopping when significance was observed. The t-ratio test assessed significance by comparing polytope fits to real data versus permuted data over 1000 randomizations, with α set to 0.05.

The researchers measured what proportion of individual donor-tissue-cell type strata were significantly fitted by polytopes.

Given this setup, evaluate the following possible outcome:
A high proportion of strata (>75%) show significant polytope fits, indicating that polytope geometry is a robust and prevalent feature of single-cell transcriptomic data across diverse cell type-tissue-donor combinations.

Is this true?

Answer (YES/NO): NO